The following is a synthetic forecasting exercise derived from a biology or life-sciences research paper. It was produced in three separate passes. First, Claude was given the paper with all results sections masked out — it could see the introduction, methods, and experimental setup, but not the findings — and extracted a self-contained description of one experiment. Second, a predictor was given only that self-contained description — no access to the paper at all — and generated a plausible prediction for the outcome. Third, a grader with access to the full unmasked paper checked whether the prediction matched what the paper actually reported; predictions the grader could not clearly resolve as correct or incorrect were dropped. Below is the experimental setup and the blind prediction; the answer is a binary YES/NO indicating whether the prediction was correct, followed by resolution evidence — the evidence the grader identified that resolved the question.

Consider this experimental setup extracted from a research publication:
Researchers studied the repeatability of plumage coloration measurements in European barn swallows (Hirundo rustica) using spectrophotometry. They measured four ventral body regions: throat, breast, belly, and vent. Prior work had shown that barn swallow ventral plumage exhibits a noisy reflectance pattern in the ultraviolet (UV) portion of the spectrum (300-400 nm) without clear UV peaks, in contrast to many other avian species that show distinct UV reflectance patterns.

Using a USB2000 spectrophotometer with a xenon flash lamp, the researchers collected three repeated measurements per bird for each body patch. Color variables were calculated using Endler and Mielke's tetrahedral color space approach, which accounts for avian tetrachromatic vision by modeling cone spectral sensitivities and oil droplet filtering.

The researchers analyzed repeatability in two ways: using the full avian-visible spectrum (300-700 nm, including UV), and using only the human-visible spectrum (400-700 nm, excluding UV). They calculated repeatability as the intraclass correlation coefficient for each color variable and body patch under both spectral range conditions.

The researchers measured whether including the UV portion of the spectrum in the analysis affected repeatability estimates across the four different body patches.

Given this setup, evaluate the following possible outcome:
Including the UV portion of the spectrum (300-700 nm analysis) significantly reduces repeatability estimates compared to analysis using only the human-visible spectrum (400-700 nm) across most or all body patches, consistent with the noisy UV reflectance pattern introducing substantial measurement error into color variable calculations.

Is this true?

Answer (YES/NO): YES